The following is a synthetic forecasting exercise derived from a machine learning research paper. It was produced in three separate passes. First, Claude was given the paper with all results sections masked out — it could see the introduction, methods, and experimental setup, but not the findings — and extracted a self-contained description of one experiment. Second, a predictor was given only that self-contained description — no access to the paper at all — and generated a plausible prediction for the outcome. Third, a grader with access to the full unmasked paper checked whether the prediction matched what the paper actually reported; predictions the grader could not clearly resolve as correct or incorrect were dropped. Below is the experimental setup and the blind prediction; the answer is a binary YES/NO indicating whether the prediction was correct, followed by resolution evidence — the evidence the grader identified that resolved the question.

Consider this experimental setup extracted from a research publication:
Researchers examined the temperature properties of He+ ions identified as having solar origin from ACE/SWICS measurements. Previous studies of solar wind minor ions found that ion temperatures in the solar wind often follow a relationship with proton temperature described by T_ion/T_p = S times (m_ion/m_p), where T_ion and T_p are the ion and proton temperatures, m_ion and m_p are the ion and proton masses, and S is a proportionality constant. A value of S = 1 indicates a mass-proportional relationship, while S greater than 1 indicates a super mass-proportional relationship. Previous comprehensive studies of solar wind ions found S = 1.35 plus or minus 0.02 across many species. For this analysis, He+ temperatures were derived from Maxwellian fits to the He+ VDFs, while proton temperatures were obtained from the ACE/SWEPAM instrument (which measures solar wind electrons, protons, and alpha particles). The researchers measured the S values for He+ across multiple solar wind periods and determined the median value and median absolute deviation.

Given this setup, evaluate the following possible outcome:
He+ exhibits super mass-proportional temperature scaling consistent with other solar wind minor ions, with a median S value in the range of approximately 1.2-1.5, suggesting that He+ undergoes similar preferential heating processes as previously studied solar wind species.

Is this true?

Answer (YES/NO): YES